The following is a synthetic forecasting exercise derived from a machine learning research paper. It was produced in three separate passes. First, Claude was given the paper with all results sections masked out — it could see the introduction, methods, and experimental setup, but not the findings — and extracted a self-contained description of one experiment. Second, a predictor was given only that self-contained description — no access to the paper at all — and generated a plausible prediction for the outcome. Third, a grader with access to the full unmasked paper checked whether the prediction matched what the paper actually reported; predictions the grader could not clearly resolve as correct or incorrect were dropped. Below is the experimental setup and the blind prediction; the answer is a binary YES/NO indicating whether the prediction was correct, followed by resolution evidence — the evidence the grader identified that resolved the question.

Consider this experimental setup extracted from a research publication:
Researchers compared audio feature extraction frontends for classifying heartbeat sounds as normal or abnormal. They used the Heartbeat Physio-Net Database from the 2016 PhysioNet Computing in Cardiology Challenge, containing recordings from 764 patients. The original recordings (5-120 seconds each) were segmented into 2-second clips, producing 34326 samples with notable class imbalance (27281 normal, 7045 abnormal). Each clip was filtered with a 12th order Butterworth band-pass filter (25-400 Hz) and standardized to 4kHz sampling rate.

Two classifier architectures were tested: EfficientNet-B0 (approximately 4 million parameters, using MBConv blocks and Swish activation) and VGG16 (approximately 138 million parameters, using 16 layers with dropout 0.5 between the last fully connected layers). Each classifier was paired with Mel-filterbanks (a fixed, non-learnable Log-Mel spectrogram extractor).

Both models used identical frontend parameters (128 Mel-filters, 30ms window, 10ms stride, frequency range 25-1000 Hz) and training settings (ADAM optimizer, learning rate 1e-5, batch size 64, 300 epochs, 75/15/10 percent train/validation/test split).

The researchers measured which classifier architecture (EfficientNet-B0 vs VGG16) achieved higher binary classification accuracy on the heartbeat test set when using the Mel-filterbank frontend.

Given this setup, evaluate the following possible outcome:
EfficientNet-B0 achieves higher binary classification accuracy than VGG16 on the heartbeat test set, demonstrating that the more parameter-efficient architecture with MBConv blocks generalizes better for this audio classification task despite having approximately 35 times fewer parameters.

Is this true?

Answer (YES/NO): NO